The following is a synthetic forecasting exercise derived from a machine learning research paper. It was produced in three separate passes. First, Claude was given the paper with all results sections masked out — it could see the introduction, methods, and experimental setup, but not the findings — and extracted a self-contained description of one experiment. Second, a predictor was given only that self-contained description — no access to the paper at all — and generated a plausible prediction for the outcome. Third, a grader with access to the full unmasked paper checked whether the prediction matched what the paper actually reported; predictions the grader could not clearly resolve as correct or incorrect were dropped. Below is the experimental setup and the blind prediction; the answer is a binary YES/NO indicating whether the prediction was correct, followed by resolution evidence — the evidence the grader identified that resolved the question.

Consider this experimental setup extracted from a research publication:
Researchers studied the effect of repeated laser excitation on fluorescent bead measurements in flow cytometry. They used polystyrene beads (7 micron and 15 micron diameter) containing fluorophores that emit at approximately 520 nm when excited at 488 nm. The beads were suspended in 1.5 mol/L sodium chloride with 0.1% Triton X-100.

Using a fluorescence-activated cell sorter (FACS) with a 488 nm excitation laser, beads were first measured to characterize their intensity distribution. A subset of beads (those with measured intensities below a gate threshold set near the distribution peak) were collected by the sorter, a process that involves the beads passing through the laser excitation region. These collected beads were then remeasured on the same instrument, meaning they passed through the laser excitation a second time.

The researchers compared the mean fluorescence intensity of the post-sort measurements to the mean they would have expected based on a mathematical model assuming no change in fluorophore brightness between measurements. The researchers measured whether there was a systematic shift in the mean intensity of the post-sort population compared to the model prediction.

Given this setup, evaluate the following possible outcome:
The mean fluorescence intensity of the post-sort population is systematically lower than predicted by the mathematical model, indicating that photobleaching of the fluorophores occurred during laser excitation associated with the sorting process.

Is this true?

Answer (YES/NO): YES